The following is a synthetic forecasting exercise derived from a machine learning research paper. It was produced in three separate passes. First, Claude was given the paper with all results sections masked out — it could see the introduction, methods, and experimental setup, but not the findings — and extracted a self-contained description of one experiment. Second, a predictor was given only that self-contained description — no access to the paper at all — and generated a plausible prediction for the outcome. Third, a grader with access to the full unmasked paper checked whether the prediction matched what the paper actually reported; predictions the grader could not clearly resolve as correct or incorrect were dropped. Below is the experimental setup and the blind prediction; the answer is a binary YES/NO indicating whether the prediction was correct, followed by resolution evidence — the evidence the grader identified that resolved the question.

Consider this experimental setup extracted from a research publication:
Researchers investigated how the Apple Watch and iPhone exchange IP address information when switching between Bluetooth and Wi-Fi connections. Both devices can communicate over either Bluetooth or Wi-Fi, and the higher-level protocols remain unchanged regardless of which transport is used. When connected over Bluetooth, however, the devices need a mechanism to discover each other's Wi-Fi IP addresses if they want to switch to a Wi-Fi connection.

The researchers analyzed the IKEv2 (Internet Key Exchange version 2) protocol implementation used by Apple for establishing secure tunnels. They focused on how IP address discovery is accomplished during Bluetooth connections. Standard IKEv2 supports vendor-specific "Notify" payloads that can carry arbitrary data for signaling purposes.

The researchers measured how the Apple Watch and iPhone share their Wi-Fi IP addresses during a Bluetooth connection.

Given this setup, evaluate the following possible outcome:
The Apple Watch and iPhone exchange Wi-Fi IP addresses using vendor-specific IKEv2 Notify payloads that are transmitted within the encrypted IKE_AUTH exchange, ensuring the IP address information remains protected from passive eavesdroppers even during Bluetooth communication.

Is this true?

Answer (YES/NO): NO